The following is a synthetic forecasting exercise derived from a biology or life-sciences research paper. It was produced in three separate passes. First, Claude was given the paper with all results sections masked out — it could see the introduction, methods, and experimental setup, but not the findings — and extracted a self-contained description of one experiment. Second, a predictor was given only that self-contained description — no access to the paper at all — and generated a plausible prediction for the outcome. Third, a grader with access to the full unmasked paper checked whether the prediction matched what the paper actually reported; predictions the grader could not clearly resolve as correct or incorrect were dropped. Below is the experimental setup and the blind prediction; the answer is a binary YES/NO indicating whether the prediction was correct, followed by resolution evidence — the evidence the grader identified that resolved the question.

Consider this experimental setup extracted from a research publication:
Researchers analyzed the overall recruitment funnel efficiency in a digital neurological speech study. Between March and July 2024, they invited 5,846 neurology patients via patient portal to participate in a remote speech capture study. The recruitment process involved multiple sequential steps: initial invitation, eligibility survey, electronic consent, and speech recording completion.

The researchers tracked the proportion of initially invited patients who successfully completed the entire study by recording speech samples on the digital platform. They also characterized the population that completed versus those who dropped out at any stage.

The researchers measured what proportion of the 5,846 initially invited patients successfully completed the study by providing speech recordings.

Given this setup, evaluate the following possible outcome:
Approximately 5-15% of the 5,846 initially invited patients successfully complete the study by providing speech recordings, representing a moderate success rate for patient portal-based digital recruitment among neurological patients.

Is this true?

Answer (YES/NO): YES